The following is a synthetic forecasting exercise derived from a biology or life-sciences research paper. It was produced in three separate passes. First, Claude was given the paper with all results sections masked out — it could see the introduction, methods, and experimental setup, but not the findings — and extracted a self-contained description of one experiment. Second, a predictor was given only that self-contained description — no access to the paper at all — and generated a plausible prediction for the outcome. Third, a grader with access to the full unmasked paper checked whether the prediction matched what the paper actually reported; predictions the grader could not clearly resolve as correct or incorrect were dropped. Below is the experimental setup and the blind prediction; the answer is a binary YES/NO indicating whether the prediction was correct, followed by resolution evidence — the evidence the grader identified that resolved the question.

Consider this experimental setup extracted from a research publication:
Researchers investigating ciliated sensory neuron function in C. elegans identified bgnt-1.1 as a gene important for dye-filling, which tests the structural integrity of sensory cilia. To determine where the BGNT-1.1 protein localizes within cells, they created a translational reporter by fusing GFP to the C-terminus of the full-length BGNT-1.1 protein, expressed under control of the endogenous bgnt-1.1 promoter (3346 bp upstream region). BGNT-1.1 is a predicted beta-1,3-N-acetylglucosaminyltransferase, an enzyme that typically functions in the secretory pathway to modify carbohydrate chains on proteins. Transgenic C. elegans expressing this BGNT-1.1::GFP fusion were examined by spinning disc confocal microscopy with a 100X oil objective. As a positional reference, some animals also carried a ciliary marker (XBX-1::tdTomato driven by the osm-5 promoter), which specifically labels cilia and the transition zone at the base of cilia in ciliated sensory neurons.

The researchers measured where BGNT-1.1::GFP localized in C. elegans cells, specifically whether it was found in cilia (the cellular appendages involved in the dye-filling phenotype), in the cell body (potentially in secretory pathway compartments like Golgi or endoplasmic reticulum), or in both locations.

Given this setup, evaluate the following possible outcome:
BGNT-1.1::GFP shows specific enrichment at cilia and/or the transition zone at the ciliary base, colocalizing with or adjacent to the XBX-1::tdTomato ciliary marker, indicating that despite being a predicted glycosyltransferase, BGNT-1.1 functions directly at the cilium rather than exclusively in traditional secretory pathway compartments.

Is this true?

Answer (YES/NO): NO